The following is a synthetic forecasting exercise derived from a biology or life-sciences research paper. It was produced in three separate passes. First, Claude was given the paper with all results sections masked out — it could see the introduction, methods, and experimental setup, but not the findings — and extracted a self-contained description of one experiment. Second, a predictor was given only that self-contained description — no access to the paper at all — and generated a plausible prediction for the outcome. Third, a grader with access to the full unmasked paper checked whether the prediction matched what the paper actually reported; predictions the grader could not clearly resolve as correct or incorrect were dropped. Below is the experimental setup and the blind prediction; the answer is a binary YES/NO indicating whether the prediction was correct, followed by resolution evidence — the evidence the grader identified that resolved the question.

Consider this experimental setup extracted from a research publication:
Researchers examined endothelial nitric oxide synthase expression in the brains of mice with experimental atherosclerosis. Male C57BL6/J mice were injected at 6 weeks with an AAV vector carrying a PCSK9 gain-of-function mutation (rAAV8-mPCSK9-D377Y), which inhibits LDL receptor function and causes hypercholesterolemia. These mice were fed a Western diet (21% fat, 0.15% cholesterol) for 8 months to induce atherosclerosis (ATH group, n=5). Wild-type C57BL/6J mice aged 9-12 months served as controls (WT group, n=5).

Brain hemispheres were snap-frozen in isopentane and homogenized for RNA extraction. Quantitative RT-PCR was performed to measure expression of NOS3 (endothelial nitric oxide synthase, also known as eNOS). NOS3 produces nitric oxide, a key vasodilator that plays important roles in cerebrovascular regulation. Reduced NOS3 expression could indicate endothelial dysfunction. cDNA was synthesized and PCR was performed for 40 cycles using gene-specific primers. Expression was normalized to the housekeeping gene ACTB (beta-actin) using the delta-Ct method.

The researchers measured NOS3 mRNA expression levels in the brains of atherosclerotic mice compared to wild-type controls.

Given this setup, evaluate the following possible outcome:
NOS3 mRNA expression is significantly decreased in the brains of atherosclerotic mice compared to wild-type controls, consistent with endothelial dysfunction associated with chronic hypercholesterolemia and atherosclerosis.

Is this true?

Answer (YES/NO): NO